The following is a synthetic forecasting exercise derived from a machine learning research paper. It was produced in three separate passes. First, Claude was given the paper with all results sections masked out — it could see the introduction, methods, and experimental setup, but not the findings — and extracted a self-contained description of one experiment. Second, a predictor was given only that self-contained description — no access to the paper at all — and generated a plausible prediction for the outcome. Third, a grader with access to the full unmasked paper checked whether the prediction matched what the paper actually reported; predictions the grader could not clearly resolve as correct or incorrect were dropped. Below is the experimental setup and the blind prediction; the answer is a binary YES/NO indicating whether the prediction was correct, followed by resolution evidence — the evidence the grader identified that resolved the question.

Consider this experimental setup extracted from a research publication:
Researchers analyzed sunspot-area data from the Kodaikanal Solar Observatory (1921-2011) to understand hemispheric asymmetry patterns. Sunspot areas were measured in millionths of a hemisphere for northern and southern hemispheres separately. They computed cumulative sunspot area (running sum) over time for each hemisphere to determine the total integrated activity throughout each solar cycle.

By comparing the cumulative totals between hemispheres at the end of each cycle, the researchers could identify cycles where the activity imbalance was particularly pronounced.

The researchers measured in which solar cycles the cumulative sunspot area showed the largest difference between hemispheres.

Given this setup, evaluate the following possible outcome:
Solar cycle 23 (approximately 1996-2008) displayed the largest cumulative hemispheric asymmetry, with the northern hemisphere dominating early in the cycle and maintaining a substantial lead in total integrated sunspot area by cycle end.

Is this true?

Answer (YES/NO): NO